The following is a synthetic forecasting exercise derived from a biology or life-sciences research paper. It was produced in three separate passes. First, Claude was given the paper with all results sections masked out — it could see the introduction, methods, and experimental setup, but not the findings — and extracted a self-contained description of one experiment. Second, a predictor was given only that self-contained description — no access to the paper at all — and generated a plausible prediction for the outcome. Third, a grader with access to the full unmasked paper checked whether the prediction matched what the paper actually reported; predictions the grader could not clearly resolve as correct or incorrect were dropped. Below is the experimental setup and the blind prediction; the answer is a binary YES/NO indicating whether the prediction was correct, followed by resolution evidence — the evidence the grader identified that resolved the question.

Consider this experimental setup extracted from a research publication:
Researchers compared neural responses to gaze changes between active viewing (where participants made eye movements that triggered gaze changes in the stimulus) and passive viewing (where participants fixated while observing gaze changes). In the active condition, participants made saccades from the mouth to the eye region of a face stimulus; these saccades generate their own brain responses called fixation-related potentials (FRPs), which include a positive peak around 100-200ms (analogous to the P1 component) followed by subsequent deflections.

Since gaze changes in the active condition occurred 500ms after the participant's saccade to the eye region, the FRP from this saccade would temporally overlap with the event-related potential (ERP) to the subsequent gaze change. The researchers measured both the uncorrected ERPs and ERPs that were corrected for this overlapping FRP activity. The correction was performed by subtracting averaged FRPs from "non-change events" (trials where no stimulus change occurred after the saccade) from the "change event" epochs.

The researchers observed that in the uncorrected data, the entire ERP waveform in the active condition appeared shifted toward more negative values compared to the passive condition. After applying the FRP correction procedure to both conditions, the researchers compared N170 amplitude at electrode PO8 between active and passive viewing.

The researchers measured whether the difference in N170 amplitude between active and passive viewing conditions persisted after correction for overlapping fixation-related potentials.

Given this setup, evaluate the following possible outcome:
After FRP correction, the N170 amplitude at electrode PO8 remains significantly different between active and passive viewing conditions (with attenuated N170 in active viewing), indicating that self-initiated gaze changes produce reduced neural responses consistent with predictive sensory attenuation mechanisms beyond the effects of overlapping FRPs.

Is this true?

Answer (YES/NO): NO